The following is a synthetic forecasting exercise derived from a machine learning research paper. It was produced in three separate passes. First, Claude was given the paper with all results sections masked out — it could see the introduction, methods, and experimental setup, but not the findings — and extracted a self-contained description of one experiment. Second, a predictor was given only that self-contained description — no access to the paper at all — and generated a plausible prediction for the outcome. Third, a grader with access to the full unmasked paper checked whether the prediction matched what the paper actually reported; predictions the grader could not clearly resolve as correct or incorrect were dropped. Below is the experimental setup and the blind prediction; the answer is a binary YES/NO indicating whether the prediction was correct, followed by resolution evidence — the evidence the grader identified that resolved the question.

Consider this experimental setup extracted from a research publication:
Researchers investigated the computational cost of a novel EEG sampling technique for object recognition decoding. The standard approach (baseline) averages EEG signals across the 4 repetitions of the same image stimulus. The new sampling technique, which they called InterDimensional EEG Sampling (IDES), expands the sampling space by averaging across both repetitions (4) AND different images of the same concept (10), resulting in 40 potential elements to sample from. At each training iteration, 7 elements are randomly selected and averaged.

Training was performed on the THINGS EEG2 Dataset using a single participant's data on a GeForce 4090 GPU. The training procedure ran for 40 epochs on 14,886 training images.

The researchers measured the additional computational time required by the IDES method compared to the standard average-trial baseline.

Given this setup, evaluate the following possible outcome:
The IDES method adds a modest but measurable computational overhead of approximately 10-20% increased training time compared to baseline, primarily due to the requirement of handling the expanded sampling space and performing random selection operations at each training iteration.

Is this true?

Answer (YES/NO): YES